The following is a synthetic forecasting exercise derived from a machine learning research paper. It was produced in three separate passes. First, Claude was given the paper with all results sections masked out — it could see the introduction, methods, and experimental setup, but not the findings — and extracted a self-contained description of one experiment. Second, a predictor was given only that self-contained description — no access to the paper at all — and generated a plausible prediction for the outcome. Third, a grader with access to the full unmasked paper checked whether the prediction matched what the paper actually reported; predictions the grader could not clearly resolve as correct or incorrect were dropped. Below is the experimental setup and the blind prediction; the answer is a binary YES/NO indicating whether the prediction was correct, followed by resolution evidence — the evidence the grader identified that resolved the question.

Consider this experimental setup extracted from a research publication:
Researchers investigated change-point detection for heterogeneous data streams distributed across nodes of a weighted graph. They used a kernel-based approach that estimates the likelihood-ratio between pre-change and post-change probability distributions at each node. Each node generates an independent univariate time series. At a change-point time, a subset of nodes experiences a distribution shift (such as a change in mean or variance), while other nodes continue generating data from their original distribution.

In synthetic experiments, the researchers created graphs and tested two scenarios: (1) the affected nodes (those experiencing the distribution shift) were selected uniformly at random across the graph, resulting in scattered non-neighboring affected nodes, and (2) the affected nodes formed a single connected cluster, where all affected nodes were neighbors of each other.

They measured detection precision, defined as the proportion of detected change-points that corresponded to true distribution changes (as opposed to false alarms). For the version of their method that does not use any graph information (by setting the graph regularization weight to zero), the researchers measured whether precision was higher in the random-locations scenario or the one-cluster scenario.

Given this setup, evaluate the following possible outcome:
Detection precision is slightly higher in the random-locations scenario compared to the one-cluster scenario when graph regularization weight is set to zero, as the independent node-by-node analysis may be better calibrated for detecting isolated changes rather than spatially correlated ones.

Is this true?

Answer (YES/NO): YES